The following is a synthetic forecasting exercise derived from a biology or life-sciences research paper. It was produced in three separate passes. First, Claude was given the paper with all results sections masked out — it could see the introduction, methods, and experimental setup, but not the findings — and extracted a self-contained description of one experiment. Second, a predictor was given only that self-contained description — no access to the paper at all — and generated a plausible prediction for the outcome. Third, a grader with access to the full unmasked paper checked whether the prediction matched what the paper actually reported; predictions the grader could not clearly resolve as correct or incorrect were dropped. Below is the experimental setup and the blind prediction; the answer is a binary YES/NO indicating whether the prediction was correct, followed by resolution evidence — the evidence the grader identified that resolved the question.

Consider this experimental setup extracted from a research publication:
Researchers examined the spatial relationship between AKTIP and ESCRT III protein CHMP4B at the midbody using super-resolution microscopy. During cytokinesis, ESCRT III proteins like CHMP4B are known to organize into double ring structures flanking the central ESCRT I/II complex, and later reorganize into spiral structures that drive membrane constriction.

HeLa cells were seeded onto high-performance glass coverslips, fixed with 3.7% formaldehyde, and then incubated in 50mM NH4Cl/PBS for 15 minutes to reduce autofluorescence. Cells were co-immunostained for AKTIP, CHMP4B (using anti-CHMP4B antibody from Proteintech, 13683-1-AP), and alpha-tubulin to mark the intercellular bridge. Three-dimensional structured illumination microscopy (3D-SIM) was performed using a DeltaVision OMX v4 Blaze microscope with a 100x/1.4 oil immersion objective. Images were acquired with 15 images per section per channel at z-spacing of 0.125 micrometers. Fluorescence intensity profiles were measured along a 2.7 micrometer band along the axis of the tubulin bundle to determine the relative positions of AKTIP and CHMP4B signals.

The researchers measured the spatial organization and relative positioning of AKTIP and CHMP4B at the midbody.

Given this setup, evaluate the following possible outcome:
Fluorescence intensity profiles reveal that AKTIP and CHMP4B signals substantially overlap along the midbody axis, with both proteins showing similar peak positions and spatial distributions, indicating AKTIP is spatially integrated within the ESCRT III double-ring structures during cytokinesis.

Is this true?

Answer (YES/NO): NO